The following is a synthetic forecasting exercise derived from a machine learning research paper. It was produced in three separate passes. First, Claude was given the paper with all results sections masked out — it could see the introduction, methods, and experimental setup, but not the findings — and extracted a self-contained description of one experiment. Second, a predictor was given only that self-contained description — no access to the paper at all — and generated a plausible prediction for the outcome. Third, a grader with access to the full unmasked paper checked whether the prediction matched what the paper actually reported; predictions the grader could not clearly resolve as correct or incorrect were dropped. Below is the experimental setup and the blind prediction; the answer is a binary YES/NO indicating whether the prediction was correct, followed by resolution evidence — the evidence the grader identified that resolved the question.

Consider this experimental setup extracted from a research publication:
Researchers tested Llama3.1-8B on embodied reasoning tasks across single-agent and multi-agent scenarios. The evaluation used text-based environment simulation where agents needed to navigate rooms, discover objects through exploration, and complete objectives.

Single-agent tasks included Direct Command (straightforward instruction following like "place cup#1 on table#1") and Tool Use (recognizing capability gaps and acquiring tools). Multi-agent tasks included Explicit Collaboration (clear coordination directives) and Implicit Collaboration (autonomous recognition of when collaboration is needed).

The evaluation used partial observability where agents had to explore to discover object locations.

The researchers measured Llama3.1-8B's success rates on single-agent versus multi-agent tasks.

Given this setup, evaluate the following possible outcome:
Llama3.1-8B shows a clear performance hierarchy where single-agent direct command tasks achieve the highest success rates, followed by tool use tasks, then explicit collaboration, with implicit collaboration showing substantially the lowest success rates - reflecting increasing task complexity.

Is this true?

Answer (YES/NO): YES